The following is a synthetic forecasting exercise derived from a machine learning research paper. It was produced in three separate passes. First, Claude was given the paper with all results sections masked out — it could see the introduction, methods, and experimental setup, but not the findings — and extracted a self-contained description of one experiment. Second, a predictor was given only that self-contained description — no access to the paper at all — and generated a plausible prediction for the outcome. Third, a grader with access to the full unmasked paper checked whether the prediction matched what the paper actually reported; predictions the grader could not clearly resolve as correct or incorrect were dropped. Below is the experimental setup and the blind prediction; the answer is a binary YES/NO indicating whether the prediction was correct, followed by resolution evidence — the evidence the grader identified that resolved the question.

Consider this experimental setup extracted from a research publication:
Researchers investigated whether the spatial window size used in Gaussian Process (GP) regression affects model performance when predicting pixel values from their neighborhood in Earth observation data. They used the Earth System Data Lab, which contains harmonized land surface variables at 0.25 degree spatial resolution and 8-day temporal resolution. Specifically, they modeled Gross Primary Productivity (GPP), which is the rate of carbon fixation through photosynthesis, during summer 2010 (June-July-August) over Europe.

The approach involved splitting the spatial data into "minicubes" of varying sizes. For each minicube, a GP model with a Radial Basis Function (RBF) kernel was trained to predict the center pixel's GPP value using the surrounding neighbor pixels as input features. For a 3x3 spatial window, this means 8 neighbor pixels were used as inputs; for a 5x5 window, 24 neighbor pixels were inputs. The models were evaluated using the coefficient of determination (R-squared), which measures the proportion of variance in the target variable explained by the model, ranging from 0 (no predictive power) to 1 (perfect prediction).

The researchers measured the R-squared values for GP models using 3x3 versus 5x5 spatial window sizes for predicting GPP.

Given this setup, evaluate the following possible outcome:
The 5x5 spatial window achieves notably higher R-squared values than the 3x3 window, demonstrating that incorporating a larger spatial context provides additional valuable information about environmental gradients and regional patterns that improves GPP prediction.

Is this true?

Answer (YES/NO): NO